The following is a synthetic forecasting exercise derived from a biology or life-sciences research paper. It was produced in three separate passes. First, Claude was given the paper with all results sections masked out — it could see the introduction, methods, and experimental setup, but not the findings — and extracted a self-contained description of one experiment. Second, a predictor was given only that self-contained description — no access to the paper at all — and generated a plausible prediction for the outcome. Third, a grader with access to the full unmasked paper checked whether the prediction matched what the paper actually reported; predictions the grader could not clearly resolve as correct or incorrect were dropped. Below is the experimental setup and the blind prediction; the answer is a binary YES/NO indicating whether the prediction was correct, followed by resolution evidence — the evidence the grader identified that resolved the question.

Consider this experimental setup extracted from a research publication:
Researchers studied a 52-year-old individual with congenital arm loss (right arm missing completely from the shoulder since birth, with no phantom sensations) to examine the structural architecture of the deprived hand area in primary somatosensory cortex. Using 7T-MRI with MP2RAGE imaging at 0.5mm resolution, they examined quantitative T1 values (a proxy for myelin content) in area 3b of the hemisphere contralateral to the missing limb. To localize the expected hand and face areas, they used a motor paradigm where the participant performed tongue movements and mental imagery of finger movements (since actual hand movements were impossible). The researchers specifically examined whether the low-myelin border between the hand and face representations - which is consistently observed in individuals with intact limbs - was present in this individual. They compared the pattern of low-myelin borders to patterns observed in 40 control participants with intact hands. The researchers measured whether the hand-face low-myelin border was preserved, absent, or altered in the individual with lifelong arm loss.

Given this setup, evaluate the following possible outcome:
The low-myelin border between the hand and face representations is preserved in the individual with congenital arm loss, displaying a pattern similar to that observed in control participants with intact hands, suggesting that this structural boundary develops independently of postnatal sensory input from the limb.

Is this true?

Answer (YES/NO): YES